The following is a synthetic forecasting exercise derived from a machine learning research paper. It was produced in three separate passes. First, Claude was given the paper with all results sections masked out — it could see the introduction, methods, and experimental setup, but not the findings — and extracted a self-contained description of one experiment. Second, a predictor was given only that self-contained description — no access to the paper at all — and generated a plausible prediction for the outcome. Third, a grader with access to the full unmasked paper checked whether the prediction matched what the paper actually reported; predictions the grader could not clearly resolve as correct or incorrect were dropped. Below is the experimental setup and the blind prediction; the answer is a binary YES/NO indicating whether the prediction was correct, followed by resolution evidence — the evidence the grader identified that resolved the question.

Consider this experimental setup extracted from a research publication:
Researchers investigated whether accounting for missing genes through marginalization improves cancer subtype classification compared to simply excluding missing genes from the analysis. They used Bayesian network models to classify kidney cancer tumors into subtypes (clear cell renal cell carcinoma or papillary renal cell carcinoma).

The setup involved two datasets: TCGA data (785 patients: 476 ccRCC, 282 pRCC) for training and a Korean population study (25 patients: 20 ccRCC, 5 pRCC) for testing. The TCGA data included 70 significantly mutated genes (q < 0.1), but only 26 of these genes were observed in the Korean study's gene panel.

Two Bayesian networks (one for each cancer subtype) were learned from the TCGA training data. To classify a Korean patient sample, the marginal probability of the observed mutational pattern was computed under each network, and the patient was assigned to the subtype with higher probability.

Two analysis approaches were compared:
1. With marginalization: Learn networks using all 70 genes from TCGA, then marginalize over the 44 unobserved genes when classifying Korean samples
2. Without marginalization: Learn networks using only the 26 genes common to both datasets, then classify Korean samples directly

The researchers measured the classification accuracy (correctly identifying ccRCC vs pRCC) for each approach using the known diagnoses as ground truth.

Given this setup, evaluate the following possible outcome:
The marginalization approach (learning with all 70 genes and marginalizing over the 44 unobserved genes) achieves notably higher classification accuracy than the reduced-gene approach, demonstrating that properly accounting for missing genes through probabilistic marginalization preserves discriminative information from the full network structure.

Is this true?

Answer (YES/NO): YES